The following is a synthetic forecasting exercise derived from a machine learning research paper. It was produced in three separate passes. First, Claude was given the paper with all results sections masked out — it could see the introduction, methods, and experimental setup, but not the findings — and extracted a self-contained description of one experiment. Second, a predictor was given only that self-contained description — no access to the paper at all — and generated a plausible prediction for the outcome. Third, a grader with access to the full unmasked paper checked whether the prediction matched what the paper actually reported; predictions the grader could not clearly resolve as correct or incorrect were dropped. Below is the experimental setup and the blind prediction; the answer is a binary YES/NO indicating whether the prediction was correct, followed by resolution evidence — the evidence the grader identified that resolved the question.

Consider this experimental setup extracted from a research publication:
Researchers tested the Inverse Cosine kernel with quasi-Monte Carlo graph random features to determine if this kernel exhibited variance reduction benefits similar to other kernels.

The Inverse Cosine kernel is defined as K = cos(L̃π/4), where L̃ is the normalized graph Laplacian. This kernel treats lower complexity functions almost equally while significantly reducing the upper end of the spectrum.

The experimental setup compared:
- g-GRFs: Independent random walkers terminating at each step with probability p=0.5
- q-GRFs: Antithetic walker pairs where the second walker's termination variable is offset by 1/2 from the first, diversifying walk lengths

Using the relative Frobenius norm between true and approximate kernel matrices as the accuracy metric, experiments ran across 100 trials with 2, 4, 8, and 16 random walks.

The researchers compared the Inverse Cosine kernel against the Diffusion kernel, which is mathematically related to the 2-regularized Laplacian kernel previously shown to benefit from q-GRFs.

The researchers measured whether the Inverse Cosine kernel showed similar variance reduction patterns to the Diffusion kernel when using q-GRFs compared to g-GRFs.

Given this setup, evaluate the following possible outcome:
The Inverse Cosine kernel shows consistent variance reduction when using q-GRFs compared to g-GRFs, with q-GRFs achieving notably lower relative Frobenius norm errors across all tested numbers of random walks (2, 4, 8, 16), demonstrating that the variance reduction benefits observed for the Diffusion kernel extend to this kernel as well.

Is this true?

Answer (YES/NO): NO